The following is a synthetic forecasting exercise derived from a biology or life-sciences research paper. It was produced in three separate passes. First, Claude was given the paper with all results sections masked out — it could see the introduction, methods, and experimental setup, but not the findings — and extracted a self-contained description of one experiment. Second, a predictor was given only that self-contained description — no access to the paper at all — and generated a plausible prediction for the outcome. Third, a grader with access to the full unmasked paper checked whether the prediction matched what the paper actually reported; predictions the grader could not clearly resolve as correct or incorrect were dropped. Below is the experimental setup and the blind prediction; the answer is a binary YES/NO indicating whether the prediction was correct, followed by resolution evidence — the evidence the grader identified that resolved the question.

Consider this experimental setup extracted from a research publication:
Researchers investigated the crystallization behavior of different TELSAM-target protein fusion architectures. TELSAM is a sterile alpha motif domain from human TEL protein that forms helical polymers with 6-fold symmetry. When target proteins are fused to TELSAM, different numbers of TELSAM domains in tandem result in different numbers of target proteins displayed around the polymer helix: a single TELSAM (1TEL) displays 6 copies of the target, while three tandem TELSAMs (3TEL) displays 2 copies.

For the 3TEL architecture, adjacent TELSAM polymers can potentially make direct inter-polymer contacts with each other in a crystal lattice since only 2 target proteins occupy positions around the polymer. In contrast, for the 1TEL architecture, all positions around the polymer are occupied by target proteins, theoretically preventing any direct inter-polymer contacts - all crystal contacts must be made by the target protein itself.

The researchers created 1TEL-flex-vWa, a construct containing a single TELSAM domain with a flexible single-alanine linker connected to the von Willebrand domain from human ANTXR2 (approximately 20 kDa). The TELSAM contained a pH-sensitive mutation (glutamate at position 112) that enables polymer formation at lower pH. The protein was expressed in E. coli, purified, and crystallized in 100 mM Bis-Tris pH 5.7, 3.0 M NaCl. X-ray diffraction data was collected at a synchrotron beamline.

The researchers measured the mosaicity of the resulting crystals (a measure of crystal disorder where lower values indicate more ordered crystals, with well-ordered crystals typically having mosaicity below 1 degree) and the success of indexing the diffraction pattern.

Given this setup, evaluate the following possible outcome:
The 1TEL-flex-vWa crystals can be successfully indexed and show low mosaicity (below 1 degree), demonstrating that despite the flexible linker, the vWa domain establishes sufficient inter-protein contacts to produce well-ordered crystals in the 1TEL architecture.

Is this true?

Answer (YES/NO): YES